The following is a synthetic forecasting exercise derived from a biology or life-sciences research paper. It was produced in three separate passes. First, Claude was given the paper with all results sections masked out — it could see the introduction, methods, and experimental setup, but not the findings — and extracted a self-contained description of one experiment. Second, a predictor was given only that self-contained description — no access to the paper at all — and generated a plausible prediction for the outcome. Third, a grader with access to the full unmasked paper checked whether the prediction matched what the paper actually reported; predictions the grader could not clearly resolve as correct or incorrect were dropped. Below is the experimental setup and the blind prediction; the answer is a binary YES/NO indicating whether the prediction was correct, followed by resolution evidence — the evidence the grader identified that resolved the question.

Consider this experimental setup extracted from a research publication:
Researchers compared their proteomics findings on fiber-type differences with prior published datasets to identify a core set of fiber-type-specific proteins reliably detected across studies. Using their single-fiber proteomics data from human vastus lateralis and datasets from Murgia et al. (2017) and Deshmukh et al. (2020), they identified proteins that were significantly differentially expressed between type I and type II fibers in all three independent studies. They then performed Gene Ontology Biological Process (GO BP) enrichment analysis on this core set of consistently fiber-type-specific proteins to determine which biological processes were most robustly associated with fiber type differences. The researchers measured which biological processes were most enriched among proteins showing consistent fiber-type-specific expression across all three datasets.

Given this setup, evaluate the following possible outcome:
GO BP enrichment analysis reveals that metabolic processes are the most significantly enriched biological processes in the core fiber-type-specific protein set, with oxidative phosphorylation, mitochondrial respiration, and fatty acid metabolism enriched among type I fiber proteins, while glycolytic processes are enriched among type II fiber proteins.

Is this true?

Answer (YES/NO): NO